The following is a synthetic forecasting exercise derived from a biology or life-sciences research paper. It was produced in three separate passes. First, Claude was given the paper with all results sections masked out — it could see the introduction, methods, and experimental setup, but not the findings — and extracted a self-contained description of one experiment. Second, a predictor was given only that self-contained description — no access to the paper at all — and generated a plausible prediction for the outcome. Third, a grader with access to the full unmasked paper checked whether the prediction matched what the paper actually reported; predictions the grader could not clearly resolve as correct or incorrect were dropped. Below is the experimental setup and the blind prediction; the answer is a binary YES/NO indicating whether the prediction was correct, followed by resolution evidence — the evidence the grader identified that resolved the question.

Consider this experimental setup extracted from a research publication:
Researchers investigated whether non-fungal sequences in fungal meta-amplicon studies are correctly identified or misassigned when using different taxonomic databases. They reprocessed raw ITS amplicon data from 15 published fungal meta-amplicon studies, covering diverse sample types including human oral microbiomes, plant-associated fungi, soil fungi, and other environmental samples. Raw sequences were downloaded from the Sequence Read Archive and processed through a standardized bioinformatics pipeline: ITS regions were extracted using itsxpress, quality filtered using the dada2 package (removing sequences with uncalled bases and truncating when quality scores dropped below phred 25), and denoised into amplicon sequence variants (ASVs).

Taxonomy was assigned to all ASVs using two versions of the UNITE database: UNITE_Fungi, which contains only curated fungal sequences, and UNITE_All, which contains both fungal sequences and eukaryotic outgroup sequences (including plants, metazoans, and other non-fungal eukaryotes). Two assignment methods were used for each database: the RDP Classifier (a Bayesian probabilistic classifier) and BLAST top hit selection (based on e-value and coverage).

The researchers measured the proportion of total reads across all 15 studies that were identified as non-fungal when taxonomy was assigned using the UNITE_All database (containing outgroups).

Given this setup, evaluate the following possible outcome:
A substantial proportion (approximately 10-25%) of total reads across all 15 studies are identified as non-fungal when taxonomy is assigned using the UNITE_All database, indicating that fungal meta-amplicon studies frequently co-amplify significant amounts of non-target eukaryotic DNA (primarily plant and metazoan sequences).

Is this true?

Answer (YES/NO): NO